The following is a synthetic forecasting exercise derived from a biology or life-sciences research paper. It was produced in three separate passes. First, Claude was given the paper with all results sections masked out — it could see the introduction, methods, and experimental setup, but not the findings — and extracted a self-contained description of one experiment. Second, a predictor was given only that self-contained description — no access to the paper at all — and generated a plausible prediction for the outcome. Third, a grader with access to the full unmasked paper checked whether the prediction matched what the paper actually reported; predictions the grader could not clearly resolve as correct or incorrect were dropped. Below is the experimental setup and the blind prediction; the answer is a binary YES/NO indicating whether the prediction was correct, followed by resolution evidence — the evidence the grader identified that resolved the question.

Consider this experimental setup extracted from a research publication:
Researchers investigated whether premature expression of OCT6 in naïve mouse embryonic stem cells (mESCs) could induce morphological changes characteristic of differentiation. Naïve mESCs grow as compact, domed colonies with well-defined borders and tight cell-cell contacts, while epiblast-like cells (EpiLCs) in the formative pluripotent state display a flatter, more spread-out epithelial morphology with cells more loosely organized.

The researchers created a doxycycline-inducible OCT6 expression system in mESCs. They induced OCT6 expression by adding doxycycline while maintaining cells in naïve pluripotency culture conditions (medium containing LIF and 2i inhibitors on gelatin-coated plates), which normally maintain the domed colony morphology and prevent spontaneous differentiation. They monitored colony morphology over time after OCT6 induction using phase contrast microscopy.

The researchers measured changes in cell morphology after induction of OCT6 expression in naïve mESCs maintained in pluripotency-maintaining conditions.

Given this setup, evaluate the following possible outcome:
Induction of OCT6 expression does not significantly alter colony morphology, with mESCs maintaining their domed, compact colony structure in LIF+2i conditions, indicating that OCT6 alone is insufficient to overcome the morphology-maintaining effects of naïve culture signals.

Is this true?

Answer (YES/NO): NO